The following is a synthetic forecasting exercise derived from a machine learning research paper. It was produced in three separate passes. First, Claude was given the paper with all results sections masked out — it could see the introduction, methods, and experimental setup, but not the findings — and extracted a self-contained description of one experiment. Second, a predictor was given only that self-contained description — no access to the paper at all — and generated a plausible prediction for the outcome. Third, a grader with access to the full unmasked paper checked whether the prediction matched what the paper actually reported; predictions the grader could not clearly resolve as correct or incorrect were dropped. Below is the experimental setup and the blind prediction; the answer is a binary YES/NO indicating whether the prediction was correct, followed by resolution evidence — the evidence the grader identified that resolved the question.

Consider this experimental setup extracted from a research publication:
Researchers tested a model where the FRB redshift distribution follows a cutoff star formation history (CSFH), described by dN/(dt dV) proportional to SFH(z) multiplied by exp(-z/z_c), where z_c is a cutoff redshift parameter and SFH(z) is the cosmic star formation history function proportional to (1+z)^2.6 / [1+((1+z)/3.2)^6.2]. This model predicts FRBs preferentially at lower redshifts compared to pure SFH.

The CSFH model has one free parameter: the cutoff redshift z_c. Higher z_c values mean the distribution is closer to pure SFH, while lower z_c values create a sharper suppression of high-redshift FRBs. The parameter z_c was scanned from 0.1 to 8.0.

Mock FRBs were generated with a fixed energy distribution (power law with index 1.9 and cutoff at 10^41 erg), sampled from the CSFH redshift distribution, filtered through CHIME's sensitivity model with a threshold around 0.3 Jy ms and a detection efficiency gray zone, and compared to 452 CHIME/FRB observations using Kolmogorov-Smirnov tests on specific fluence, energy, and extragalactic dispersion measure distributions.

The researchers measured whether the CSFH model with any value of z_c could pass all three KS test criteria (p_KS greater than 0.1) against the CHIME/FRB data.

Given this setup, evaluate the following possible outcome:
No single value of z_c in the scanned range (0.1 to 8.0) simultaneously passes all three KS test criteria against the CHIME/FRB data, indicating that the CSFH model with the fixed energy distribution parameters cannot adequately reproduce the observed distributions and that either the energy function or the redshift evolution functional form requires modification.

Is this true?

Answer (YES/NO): NO